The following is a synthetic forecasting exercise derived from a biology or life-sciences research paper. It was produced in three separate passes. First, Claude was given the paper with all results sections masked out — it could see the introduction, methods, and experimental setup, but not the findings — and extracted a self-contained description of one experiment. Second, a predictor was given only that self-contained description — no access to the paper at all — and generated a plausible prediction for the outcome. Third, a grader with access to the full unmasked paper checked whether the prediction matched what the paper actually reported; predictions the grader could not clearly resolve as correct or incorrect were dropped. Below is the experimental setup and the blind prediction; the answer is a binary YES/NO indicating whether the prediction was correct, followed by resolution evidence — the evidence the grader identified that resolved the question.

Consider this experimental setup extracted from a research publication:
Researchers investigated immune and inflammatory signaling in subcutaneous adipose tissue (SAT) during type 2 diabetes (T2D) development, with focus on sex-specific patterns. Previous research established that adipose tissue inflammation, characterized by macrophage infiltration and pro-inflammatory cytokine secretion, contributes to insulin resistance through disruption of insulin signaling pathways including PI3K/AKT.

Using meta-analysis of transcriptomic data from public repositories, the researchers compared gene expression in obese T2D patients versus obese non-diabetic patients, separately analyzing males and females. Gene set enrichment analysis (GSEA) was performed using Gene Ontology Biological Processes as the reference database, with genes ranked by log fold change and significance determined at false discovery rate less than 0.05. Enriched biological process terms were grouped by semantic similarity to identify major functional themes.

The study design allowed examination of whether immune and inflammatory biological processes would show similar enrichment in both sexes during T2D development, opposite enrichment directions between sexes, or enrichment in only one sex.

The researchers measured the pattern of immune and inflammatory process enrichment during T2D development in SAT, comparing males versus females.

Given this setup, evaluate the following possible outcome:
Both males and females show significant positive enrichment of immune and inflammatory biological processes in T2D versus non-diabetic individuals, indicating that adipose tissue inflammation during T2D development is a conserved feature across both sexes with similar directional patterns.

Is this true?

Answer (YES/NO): YES